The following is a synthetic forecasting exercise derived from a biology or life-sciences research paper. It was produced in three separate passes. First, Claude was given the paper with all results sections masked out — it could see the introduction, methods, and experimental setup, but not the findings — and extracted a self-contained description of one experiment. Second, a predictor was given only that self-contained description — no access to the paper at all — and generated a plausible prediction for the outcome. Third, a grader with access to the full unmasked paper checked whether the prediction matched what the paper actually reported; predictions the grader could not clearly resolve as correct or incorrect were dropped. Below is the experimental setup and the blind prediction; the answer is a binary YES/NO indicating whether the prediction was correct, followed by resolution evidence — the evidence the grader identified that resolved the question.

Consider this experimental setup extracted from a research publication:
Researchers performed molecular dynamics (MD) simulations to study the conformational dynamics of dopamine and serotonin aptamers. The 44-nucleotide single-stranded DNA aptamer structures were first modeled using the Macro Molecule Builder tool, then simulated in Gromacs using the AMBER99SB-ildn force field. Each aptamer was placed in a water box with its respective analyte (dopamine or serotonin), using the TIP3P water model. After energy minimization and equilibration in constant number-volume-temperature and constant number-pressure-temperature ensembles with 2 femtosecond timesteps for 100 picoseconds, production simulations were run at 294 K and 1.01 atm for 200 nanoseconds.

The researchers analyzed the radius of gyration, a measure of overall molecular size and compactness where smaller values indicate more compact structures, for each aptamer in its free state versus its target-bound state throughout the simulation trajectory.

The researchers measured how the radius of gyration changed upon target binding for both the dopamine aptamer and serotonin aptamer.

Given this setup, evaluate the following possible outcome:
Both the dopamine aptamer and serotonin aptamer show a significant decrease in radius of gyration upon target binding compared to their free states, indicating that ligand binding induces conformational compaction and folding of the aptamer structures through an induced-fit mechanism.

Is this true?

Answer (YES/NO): NO